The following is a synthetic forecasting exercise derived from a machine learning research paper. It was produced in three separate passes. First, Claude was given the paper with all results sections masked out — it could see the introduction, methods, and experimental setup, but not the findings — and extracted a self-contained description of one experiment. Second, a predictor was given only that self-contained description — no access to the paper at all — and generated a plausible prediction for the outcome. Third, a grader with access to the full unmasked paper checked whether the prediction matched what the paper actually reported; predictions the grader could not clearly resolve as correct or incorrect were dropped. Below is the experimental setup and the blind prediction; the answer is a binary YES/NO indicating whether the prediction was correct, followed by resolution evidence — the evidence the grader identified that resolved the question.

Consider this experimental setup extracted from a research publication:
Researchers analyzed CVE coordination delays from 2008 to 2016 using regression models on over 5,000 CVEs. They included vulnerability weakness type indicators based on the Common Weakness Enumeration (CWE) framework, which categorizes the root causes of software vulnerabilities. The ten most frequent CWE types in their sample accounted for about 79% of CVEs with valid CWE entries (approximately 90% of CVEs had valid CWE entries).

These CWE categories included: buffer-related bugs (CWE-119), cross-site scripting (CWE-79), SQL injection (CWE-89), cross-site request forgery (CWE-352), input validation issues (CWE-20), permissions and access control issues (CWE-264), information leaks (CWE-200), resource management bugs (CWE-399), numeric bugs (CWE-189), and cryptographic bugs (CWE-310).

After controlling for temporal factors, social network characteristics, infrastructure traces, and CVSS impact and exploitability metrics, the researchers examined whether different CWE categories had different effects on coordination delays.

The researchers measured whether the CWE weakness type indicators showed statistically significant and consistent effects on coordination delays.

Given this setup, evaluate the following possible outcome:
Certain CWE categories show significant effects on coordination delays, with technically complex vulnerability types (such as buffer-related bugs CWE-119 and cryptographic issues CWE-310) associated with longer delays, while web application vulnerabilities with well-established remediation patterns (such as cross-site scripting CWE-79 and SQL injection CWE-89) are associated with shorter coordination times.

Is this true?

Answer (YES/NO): NO